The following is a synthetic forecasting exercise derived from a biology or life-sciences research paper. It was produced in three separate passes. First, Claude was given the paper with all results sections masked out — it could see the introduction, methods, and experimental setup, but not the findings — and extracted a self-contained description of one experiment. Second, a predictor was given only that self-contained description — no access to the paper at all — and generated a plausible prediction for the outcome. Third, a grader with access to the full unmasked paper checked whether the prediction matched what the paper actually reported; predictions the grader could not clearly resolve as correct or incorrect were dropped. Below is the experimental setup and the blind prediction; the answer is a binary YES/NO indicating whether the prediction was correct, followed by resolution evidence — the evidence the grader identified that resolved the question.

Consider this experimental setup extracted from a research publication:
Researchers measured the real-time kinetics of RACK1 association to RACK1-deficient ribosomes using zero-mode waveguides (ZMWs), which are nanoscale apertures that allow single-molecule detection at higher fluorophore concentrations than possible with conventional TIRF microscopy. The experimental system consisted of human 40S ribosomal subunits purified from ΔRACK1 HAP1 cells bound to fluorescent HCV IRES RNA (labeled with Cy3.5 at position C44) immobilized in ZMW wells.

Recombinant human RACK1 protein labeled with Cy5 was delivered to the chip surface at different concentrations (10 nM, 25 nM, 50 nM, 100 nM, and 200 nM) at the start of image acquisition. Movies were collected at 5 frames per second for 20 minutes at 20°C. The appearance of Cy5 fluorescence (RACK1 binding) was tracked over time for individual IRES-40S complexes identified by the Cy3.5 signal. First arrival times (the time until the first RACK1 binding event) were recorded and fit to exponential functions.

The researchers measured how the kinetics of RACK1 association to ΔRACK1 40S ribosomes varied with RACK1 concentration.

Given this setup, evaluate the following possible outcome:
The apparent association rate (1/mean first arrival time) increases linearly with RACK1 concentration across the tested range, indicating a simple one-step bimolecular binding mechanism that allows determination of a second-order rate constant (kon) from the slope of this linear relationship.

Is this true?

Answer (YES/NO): NO